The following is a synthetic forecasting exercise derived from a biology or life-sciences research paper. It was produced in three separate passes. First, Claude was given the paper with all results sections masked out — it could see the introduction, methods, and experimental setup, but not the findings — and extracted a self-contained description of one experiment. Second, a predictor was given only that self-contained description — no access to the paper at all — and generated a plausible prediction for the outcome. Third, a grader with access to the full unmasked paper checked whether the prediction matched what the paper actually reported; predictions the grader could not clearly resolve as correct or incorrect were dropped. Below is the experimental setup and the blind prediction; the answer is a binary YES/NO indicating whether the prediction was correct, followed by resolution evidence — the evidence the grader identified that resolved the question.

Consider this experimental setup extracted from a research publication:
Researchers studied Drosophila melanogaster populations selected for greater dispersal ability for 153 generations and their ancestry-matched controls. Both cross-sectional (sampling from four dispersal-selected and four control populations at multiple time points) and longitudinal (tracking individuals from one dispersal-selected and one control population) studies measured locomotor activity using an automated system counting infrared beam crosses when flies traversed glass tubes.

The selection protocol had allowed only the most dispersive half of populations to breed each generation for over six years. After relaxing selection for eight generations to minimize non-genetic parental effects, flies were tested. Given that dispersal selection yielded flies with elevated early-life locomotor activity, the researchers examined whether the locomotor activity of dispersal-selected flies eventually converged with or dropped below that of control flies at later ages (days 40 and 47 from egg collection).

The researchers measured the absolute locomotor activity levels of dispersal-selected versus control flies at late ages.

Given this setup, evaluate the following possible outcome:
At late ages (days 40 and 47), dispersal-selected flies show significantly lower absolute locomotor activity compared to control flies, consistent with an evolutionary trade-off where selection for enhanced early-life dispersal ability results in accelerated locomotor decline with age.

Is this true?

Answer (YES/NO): NO